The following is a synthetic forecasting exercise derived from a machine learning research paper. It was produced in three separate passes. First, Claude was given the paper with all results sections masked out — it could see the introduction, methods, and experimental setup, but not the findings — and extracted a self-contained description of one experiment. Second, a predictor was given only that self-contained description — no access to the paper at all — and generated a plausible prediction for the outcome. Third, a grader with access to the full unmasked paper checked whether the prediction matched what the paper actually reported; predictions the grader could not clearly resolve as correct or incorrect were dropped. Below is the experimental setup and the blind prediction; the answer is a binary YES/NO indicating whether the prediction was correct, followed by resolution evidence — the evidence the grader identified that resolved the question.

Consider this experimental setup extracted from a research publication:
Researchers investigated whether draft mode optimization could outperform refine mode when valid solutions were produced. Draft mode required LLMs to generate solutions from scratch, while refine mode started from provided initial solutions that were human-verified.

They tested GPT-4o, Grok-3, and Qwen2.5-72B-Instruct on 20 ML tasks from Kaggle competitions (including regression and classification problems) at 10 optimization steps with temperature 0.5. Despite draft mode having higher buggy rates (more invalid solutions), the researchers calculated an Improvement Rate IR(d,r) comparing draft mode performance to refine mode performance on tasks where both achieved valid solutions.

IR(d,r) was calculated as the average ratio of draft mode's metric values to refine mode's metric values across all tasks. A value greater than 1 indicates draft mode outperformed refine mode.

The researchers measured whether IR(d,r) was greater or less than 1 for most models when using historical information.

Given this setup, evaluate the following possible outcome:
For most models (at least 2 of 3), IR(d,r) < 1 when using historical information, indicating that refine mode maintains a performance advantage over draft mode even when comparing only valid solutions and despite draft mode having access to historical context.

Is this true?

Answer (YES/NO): NO